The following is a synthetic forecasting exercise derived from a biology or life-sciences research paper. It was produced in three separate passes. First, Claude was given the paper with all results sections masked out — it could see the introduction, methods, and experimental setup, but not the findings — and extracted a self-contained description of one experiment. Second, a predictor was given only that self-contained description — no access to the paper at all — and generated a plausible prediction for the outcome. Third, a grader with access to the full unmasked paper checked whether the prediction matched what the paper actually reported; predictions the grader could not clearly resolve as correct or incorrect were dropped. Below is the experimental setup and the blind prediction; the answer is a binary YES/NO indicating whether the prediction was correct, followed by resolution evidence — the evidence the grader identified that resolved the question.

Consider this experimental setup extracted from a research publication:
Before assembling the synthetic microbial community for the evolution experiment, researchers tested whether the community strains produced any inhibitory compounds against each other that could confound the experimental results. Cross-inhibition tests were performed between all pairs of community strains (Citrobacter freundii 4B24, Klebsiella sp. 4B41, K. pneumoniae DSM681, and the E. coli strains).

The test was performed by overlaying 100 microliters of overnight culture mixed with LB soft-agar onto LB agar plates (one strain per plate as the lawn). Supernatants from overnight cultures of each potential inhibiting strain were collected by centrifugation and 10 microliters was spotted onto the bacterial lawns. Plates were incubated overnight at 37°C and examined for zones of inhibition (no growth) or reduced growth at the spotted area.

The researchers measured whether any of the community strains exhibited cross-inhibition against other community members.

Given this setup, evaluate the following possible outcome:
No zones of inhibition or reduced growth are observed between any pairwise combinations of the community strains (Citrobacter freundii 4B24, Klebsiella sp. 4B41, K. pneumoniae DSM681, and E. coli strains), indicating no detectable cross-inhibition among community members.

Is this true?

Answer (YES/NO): NO